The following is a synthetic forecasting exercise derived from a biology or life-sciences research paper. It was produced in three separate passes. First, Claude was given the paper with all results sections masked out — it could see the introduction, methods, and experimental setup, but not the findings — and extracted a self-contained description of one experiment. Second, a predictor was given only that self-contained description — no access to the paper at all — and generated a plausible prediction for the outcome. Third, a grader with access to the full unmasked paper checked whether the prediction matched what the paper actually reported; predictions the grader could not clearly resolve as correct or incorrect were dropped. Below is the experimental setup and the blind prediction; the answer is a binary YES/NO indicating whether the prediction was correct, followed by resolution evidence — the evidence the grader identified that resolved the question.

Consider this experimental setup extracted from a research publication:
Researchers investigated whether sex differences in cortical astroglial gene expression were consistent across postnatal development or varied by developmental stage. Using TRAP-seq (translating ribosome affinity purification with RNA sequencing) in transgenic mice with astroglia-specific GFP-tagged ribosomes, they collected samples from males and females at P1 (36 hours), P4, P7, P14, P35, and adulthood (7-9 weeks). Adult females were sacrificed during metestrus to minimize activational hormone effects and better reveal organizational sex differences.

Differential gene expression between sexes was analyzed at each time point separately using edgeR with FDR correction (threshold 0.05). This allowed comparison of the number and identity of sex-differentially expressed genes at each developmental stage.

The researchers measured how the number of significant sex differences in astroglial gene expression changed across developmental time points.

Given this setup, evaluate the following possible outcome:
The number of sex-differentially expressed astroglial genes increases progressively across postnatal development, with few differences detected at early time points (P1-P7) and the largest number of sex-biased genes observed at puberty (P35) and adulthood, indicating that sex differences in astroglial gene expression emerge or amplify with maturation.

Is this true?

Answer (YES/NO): NO